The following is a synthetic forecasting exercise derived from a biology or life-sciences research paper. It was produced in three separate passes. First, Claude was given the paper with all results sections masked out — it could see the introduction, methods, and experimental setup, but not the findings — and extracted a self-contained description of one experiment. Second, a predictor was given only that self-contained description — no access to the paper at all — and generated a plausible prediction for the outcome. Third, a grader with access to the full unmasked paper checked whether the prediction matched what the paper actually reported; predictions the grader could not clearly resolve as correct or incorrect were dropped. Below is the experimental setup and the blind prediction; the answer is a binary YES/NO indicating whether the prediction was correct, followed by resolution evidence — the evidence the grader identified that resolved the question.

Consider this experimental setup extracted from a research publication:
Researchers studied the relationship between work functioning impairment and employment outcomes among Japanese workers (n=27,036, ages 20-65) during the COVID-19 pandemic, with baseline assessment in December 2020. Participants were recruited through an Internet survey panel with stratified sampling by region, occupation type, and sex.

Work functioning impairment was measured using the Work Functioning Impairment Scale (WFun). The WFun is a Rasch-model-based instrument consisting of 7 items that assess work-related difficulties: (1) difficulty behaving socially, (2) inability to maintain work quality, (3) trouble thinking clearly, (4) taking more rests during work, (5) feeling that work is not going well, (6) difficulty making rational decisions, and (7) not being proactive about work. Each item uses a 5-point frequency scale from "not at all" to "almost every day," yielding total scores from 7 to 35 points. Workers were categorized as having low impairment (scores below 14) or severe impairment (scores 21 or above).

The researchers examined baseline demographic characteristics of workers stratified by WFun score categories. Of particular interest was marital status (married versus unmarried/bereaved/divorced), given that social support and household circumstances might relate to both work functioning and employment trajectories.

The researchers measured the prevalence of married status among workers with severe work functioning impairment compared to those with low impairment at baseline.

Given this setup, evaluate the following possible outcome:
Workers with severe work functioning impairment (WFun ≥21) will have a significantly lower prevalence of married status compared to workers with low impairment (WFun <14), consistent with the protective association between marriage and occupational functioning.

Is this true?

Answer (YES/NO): YES